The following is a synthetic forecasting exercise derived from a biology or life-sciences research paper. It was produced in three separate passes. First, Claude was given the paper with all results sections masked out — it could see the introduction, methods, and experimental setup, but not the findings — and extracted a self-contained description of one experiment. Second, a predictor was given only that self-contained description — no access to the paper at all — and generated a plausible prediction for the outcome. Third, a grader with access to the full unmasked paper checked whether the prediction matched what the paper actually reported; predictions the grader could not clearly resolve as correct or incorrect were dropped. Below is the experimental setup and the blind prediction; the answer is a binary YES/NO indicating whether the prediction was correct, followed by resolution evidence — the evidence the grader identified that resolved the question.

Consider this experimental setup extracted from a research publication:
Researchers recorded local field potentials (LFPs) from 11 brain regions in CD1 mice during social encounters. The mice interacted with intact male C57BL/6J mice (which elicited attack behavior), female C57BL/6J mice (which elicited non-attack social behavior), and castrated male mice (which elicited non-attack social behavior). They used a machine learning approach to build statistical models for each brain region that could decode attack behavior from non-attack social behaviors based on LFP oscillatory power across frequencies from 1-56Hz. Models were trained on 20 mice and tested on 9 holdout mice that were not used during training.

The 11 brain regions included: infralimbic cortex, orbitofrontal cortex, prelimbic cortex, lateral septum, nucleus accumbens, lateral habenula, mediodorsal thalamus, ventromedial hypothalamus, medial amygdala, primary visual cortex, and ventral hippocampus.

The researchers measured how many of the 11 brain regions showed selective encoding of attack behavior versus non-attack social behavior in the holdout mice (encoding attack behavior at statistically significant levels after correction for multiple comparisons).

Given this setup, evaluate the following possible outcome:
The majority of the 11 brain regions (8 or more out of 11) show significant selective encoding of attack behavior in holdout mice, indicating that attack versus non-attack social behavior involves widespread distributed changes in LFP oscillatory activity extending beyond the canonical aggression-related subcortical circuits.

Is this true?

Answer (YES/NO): NO